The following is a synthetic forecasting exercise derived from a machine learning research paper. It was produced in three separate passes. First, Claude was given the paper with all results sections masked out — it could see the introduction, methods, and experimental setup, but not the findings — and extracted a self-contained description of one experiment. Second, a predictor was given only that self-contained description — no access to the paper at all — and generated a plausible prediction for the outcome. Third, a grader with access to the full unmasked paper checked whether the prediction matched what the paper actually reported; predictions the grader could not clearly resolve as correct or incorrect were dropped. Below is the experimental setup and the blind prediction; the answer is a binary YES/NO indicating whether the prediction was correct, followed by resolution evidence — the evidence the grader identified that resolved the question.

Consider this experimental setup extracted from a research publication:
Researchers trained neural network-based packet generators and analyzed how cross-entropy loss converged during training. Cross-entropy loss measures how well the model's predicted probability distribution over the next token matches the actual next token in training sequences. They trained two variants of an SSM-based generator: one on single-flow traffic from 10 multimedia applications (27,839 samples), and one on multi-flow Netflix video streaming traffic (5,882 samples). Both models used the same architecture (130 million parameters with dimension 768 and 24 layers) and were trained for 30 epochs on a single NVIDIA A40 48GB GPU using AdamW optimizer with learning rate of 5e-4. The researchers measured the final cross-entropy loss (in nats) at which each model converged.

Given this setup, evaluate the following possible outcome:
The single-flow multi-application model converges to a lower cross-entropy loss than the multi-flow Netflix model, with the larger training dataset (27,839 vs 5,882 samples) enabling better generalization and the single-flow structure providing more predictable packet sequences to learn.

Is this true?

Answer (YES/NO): NO